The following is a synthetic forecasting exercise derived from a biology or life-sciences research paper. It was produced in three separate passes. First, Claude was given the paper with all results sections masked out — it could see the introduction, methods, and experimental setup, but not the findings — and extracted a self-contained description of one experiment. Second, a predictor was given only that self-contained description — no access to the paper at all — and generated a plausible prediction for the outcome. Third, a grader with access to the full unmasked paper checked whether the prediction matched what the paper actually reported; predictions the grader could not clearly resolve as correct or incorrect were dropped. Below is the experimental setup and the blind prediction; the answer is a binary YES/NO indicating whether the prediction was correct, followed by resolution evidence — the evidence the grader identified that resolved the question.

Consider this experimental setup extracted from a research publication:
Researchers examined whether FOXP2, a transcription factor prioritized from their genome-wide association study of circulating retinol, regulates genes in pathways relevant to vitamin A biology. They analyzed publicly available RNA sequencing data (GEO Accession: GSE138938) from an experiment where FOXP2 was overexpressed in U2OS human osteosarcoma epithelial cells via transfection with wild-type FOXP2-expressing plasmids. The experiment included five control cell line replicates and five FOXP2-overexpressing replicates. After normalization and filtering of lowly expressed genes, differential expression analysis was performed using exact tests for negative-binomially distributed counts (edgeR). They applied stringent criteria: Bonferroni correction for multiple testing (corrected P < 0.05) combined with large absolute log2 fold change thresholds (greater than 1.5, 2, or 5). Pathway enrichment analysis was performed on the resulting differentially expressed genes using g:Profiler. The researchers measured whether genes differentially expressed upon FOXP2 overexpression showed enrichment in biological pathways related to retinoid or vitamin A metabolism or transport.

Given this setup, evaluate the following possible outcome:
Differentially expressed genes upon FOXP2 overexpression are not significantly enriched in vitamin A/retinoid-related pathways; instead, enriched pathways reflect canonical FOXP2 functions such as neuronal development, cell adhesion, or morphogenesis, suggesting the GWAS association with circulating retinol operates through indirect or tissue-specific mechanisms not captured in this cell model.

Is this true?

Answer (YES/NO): NO